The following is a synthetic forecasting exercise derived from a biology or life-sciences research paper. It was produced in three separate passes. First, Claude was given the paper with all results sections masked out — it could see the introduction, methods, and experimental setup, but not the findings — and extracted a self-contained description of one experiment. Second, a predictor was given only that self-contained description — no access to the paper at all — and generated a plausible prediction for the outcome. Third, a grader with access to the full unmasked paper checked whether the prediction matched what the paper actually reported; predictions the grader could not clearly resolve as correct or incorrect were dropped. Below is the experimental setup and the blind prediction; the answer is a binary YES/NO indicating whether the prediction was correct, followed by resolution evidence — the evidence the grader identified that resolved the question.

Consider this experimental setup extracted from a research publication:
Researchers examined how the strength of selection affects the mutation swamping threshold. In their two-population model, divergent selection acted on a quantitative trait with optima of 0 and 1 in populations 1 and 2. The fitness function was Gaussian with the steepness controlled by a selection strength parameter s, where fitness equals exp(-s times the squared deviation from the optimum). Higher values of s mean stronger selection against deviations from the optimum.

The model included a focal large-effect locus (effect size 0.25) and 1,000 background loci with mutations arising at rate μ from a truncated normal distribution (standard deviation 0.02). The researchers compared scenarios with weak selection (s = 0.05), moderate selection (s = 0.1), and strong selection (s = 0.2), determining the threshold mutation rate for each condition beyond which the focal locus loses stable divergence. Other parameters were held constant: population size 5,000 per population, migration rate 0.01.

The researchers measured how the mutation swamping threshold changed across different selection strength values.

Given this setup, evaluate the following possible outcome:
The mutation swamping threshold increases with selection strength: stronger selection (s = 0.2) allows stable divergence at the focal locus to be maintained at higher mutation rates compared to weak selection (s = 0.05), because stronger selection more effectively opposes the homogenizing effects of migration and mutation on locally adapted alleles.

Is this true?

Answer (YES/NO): YES